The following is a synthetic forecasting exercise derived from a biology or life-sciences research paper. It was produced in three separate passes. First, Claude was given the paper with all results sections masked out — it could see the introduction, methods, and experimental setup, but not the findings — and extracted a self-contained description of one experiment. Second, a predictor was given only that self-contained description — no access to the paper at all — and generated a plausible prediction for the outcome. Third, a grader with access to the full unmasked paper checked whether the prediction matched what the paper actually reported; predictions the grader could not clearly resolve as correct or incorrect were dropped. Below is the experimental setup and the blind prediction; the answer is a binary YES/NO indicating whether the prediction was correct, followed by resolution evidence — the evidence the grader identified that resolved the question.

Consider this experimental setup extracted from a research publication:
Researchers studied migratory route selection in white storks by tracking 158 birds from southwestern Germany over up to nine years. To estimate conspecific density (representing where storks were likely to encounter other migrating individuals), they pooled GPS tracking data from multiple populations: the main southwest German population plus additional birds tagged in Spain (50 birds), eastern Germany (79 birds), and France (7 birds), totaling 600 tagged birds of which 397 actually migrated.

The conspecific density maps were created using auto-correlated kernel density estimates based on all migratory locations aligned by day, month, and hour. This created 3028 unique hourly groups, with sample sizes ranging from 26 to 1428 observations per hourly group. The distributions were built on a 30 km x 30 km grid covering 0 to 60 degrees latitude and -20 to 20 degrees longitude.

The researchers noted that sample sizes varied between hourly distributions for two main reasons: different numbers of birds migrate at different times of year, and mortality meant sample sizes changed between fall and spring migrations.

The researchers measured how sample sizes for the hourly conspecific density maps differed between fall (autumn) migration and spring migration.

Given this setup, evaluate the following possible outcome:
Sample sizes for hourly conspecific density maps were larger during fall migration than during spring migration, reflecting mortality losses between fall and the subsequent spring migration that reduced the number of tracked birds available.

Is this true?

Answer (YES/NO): YES